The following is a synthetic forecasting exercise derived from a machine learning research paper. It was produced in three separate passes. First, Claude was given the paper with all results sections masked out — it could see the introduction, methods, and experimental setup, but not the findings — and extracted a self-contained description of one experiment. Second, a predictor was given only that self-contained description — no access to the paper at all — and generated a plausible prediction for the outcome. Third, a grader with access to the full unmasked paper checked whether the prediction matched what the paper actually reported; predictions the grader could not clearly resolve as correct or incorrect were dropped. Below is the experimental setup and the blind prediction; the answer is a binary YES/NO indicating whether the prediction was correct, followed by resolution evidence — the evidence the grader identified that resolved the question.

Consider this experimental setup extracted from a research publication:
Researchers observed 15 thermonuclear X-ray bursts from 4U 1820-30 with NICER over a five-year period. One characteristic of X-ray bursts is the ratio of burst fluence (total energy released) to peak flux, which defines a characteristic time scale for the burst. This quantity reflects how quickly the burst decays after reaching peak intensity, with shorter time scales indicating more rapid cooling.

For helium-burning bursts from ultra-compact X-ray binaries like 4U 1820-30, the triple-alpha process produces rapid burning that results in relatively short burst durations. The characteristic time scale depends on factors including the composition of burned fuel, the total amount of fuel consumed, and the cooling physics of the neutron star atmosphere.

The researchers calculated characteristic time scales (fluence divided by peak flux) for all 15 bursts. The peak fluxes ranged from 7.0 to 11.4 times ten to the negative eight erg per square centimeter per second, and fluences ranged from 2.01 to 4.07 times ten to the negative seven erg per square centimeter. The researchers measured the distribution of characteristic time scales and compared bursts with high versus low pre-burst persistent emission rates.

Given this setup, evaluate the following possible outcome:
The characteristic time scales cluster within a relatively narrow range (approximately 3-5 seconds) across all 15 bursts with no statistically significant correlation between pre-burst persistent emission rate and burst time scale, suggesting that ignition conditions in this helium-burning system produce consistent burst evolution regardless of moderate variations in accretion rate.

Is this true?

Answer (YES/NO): NO